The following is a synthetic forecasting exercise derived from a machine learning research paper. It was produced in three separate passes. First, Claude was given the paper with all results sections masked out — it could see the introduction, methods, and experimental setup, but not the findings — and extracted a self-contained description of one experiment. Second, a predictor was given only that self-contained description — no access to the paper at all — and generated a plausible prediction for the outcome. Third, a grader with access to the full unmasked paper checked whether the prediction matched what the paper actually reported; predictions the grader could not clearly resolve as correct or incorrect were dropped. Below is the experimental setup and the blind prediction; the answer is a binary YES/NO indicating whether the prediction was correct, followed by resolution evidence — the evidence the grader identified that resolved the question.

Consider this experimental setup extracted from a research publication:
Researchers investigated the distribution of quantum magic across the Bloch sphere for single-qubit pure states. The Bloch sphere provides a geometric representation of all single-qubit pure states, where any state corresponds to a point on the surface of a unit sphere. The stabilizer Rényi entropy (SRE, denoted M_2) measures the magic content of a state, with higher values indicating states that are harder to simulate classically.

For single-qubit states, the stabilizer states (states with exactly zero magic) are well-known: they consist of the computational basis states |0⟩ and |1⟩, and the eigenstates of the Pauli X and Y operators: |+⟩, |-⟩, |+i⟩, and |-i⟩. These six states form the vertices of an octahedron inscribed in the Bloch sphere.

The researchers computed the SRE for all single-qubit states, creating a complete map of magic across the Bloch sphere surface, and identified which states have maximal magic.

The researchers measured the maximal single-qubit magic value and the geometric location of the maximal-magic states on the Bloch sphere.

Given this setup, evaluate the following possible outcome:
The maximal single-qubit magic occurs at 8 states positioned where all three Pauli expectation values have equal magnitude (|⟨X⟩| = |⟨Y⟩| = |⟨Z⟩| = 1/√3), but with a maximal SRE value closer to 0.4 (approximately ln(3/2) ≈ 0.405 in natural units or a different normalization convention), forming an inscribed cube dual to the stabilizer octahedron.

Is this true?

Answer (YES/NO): NO